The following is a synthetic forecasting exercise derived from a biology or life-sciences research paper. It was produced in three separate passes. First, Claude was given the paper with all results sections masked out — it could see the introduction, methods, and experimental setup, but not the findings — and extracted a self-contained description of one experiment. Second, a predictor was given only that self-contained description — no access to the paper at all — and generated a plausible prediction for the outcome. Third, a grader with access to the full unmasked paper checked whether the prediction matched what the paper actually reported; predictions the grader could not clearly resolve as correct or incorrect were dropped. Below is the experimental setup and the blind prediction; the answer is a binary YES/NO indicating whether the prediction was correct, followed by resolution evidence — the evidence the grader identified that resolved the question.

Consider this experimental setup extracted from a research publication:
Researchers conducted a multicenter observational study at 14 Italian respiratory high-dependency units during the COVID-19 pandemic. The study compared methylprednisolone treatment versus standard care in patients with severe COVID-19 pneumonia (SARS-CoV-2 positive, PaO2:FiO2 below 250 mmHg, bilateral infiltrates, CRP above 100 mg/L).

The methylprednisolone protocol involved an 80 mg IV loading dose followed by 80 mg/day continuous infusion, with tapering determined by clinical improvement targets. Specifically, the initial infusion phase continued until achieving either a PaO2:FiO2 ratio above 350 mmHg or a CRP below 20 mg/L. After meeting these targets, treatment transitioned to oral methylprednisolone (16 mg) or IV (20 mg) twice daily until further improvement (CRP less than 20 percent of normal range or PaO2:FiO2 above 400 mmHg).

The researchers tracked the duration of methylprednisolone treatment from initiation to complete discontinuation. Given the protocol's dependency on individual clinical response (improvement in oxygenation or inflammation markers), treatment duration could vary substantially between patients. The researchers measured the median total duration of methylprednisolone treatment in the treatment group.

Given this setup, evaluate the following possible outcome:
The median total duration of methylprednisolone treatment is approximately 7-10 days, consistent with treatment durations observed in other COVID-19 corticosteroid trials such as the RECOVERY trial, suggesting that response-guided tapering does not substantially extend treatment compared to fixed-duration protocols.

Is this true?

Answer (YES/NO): YES